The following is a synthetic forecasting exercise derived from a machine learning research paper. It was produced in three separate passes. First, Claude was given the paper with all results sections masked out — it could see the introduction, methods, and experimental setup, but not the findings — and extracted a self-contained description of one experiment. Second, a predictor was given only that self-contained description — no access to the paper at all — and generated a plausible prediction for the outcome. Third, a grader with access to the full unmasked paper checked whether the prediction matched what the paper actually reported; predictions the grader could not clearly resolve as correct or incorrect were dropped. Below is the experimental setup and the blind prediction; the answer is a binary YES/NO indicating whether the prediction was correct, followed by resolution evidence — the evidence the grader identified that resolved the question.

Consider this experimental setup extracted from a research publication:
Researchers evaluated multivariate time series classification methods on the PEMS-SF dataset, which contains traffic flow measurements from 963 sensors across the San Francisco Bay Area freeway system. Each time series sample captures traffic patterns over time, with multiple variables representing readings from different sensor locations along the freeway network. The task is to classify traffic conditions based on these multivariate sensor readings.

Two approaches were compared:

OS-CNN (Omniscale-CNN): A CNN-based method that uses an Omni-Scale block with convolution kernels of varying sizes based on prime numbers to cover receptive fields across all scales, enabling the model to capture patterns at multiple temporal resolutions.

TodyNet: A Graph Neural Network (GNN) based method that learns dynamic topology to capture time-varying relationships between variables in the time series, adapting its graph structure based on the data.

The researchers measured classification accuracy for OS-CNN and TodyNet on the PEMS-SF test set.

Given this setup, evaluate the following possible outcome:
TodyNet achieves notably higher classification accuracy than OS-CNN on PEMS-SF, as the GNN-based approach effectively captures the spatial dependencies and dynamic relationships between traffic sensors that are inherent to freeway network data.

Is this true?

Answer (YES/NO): NO